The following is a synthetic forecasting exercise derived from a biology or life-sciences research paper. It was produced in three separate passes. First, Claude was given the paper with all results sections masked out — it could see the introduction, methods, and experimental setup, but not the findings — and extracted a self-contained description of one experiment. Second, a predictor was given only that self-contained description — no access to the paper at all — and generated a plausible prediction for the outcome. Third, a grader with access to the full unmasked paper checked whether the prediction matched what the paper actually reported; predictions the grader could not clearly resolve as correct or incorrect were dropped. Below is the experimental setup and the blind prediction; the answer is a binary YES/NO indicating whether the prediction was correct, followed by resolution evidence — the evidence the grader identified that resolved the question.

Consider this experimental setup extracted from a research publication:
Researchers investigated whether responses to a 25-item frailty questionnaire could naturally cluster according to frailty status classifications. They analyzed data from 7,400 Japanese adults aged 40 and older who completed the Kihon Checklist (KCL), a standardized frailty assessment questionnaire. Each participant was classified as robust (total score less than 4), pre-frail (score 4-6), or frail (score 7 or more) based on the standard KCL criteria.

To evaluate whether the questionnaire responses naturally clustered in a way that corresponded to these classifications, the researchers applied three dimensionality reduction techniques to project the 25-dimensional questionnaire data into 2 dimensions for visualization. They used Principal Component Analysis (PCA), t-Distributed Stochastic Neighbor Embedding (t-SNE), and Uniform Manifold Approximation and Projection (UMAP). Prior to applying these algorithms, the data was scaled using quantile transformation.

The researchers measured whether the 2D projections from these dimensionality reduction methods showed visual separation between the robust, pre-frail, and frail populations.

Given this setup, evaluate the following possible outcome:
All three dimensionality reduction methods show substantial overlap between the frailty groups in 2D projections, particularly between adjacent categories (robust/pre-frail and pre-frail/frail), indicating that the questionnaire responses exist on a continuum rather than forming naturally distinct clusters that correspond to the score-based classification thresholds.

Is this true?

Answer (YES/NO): NO